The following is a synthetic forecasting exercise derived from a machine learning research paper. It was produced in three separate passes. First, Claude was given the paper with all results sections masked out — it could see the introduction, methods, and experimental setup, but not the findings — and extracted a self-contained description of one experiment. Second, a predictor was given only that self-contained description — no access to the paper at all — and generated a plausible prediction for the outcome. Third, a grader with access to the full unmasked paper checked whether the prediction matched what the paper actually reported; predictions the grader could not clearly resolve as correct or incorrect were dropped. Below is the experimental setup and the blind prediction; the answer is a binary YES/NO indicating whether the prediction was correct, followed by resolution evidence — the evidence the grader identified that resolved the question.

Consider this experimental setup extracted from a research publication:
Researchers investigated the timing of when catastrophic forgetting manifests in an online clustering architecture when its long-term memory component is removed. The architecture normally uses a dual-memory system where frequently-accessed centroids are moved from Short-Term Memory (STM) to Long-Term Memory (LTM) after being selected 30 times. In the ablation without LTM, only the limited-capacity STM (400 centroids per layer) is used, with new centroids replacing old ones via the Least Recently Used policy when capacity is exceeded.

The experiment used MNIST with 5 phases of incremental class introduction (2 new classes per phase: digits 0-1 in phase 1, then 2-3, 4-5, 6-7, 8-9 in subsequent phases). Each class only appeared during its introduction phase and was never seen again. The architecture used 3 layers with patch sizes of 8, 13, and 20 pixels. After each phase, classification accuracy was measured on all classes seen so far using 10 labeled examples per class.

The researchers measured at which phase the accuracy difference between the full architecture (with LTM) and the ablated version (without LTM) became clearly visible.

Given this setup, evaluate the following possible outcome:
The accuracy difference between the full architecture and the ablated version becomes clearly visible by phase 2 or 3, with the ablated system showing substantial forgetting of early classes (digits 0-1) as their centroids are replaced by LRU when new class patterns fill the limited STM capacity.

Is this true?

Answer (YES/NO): NO